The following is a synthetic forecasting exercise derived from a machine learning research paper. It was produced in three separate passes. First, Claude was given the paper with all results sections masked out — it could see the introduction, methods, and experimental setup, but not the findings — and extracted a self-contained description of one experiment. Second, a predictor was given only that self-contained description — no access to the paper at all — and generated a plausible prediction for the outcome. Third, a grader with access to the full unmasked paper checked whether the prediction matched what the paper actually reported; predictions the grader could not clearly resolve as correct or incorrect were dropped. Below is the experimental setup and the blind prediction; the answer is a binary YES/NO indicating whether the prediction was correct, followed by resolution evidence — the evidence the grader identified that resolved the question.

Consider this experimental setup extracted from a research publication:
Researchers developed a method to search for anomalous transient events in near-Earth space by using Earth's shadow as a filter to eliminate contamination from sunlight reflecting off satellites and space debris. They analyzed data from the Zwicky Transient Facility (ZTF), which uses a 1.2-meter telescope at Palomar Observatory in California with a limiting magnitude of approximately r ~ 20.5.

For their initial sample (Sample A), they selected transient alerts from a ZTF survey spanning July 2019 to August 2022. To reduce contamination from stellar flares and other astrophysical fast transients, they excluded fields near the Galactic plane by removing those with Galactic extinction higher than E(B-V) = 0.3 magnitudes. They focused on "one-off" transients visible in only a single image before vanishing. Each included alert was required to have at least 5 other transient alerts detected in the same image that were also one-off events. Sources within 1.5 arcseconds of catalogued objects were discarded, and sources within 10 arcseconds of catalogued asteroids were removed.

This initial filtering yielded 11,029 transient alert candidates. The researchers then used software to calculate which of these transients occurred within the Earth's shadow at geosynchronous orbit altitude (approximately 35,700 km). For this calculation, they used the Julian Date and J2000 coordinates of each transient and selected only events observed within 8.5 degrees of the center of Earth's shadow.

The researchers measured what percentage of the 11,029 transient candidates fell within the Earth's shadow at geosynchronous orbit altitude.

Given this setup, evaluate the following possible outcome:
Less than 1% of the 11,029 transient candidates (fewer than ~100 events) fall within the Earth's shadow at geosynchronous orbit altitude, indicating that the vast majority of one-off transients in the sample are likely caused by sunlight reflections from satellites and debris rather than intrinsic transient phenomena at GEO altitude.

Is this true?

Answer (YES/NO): NO